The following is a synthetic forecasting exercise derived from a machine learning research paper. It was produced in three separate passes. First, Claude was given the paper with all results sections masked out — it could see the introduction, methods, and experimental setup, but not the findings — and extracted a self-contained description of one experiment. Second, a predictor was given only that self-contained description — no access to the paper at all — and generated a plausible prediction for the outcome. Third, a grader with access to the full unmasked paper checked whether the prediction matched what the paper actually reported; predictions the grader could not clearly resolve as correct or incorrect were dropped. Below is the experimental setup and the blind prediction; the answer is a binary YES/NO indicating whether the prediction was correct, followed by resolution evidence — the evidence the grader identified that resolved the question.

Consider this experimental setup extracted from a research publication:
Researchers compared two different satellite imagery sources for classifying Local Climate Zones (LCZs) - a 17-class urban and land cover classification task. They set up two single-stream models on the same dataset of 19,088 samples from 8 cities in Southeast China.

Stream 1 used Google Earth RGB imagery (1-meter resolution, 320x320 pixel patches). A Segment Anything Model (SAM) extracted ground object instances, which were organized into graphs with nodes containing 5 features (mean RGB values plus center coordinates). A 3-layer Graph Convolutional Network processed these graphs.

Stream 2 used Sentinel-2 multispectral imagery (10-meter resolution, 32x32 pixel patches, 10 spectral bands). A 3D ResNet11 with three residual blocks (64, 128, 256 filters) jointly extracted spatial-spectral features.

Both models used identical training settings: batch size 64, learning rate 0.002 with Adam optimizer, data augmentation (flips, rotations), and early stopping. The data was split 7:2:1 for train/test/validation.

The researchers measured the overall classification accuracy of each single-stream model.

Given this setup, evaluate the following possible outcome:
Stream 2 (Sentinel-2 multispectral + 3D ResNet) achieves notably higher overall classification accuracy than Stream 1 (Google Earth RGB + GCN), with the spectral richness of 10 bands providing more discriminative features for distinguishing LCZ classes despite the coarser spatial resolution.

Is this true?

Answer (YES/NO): YES